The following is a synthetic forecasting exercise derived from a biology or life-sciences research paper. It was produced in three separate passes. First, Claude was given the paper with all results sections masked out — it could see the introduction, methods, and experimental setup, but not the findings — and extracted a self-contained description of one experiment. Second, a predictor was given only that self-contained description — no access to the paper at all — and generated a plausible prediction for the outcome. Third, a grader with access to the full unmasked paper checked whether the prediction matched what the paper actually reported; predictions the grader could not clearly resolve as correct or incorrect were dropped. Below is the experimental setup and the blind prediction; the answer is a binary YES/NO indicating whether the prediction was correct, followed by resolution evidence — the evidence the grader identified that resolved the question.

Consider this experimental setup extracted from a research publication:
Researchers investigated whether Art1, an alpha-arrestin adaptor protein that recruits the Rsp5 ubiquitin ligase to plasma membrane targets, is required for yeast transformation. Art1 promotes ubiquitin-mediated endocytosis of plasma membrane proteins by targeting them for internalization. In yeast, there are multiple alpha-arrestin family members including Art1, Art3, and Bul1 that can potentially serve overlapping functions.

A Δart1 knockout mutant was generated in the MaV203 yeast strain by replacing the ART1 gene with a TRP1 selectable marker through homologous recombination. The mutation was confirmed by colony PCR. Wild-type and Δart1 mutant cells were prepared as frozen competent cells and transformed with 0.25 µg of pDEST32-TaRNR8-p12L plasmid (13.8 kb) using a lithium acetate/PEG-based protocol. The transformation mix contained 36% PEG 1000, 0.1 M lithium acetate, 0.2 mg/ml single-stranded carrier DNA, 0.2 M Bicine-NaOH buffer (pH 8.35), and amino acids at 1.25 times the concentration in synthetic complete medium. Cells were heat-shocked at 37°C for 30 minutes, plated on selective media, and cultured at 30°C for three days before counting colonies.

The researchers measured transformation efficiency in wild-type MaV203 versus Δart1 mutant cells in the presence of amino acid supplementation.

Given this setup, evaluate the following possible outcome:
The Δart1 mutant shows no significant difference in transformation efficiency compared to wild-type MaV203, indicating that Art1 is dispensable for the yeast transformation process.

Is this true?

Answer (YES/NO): NO